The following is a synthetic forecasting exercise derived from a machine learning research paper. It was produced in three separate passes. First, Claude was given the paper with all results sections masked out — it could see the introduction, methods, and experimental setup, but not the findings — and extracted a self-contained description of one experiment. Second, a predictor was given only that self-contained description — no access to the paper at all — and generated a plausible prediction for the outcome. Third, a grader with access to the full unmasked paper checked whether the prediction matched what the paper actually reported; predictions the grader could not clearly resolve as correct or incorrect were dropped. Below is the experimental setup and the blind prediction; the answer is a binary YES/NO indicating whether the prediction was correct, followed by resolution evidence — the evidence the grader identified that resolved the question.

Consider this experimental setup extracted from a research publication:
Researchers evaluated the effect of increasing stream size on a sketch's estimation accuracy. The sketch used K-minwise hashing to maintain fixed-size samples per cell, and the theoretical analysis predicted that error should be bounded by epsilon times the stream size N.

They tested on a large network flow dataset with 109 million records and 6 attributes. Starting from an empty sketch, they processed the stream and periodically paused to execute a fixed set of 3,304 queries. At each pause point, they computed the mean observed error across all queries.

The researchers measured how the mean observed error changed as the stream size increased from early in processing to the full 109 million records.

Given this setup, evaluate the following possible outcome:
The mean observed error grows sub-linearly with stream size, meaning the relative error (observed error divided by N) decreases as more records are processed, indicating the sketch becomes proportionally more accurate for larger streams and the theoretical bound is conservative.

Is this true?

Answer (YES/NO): NO